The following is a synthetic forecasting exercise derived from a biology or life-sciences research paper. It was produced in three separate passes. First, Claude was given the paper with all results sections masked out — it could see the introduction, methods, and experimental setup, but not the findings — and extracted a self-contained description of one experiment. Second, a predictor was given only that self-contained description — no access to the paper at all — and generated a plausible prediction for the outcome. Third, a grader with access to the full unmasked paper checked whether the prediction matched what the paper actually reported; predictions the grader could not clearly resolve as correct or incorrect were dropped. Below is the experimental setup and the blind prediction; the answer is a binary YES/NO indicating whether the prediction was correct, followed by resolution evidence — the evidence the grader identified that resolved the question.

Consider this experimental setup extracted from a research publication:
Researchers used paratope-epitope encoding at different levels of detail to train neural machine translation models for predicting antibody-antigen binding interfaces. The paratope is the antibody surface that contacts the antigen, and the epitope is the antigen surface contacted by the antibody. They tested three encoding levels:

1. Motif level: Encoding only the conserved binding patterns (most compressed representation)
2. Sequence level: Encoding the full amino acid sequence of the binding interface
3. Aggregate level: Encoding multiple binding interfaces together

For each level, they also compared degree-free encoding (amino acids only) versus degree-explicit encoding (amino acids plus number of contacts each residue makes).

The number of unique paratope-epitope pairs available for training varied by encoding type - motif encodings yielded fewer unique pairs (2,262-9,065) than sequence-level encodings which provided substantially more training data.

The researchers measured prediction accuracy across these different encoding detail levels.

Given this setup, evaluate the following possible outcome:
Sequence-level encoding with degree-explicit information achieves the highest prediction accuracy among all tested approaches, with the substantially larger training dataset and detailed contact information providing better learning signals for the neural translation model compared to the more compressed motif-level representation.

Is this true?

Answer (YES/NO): NO